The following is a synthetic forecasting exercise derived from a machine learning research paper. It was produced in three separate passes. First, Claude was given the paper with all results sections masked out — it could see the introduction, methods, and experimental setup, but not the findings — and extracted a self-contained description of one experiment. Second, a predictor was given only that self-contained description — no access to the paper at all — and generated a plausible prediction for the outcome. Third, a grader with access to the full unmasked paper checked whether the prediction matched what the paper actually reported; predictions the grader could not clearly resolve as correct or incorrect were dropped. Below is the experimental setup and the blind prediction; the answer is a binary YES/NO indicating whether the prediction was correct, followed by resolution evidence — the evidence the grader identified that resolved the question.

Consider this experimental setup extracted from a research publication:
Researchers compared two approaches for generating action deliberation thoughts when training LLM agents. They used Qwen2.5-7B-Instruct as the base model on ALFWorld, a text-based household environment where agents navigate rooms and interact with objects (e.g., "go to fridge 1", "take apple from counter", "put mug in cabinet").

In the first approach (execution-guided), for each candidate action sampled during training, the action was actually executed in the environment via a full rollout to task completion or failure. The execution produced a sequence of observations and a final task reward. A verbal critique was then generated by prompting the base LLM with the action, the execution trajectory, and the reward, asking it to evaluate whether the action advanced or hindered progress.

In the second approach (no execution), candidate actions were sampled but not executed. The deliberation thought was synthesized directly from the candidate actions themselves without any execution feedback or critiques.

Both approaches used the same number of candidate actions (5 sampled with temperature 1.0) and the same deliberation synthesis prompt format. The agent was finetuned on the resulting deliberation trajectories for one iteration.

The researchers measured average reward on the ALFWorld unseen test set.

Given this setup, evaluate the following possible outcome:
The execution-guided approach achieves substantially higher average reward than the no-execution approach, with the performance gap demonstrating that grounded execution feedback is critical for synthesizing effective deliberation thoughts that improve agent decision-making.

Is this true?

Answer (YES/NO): NO